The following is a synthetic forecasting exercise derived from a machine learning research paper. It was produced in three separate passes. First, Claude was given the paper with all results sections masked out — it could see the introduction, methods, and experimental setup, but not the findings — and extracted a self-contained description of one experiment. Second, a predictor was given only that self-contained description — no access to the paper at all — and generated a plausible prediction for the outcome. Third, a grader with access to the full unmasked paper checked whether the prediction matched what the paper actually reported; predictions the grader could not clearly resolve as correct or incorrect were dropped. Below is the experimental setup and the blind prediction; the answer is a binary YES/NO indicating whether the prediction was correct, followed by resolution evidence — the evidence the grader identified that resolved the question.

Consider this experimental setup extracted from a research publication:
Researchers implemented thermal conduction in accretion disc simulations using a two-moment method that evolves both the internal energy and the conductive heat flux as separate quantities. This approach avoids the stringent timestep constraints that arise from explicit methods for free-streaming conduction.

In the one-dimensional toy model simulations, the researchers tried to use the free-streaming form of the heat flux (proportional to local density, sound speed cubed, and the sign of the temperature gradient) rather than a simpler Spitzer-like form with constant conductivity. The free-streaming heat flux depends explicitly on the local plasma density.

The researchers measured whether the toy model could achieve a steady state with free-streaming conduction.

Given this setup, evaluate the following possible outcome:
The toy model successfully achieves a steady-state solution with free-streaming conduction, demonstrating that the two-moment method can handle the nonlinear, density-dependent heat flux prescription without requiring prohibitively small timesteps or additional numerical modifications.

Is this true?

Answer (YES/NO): NO